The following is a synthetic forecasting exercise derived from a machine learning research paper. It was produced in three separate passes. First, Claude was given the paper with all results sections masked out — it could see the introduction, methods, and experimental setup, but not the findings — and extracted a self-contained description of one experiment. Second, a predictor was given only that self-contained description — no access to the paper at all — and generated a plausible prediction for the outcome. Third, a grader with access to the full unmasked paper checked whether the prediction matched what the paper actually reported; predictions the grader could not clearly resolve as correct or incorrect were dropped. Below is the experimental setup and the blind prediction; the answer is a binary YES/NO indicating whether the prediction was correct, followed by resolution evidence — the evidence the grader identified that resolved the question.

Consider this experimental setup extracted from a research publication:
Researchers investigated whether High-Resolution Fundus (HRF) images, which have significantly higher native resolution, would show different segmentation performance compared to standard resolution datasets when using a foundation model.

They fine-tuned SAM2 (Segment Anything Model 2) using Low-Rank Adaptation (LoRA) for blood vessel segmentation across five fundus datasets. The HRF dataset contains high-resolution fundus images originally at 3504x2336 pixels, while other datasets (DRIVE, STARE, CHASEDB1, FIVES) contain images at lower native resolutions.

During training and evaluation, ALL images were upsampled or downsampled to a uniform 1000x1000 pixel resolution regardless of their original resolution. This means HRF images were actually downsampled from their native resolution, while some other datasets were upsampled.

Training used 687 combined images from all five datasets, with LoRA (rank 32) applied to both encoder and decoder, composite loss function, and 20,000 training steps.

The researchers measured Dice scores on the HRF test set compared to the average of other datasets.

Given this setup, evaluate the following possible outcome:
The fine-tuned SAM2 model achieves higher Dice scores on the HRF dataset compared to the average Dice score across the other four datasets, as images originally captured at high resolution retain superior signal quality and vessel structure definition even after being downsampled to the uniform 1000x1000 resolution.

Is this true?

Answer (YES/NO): NO